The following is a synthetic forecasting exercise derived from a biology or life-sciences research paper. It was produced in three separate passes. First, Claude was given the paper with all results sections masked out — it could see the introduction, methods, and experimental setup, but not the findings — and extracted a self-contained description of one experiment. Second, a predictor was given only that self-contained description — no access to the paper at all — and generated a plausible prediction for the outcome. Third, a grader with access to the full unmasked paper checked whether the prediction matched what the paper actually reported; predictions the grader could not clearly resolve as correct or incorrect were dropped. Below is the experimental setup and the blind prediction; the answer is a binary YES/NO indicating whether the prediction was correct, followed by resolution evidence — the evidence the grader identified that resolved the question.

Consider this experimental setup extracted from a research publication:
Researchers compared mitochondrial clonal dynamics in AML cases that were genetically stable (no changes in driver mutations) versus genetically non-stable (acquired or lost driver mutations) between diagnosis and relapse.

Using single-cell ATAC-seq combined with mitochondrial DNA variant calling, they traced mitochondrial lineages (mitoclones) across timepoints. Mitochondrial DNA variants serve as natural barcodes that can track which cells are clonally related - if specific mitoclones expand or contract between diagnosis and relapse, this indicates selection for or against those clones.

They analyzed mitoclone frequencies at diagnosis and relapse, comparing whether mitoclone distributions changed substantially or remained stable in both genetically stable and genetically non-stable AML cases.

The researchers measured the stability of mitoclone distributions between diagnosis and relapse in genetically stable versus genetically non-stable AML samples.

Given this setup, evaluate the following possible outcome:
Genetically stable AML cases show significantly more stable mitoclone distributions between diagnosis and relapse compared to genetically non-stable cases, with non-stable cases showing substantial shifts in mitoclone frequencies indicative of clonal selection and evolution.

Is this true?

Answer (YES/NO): YES